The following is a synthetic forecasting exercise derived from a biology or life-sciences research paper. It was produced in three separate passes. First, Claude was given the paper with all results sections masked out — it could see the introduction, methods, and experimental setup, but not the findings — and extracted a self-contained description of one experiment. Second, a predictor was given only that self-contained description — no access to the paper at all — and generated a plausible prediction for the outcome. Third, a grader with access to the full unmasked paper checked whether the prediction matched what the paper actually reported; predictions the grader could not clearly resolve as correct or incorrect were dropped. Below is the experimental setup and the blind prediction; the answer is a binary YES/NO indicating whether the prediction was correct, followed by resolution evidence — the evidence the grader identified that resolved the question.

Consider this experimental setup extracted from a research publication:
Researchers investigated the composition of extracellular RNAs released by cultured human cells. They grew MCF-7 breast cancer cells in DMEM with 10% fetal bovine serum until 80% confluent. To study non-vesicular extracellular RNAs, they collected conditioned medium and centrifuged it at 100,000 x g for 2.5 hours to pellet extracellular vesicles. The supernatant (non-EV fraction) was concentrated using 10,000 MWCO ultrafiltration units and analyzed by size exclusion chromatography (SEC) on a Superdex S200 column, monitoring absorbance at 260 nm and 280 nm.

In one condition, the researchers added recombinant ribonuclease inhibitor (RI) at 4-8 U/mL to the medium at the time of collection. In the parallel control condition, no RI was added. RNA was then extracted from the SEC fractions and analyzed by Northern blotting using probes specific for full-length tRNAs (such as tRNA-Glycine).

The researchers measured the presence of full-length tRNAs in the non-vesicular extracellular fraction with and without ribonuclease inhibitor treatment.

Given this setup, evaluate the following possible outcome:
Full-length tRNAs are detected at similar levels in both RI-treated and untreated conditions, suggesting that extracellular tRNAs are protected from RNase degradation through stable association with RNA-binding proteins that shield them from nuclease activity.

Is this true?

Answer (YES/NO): NO